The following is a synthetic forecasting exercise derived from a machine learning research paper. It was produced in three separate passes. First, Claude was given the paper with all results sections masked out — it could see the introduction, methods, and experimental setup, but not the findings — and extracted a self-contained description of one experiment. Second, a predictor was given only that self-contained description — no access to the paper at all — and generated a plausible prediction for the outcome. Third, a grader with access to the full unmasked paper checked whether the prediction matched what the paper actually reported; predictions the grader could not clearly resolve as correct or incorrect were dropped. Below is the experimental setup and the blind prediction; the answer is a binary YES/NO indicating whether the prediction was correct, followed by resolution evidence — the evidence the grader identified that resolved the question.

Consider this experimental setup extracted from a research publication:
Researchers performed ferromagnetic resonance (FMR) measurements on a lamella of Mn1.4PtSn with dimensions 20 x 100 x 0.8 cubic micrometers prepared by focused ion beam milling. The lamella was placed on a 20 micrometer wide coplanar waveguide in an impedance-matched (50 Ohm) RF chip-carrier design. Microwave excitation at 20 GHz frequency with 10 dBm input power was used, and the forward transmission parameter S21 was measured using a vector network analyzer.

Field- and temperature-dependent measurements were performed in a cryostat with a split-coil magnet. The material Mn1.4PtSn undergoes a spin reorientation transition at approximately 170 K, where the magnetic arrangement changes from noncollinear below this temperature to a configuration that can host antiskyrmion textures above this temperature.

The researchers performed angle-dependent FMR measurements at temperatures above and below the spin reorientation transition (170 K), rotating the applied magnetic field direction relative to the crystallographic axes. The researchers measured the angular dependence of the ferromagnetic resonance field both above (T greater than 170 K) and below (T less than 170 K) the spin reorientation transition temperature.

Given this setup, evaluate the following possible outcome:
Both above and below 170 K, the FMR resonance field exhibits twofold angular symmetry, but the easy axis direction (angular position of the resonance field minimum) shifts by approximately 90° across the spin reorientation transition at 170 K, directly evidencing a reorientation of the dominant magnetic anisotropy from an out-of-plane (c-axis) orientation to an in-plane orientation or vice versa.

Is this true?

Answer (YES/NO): NO